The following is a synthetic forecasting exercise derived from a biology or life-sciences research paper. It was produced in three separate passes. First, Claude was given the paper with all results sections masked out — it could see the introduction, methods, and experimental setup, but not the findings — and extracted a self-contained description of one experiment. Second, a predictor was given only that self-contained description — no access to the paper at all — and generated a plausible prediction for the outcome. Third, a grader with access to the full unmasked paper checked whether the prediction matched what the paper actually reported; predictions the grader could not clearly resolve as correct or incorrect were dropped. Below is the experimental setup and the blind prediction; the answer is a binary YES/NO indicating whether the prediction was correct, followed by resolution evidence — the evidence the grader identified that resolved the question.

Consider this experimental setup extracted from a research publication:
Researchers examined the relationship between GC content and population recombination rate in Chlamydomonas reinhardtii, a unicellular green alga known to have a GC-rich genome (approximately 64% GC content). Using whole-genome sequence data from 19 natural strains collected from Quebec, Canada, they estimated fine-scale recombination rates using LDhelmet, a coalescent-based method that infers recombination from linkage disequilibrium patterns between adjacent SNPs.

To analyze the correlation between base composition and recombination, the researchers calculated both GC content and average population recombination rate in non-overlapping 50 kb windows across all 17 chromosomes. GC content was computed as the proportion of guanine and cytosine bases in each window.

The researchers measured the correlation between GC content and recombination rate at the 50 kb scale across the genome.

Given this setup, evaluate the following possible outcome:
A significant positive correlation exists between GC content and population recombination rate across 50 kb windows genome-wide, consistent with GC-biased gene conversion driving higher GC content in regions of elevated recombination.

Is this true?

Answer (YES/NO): YES